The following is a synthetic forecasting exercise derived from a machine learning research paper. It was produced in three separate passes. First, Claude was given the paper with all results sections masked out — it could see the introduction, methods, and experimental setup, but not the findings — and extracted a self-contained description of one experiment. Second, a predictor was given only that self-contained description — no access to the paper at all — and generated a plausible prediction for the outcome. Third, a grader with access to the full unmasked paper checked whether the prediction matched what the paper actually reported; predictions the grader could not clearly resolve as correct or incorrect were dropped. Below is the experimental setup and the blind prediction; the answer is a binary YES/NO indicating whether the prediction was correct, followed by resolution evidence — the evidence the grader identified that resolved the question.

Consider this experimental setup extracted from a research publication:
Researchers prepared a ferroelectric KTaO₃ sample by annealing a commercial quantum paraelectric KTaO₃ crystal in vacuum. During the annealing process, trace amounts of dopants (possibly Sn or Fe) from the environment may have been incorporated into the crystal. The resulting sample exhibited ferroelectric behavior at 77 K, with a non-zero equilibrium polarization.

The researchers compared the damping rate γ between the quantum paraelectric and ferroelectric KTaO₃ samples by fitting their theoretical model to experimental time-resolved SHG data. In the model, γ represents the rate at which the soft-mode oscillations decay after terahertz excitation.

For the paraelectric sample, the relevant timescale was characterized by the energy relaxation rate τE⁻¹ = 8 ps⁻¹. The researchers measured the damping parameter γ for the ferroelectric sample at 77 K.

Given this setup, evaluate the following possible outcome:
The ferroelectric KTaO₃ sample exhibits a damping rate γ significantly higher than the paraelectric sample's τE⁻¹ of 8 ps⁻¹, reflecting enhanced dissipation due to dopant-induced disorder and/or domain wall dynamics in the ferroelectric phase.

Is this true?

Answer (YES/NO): NO